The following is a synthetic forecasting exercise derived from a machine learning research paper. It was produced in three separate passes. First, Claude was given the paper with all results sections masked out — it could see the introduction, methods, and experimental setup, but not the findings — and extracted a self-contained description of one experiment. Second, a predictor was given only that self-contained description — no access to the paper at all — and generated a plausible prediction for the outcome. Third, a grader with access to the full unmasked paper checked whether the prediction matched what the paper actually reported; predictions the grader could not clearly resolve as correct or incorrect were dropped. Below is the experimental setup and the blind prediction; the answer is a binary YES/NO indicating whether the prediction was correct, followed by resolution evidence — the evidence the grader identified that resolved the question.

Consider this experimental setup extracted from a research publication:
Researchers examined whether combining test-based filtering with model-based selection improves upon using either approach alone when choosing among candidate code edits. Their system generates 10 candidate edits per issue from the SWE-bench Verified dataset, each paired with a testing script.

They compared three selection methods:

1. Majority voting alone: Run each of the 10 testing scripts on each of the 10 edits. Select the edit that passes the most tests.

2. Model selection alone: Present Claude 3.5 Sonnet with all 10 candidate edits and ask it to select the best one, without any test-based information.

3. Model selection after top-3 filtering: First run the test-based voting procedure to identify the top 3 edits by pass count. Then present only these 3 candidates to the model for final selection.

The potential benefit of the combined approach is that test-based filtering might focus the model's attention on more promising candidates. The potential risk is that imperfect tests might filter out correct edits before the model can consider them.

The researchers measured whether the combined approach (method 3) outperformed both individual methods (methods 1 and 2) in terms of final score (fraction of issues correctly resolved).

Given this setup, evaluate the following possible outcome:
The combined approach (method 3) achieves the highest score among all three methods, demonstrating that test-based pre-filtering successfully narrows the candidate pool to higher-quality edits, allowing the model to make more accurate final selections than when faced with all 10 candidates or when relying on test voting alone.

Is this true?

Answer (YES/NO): YES